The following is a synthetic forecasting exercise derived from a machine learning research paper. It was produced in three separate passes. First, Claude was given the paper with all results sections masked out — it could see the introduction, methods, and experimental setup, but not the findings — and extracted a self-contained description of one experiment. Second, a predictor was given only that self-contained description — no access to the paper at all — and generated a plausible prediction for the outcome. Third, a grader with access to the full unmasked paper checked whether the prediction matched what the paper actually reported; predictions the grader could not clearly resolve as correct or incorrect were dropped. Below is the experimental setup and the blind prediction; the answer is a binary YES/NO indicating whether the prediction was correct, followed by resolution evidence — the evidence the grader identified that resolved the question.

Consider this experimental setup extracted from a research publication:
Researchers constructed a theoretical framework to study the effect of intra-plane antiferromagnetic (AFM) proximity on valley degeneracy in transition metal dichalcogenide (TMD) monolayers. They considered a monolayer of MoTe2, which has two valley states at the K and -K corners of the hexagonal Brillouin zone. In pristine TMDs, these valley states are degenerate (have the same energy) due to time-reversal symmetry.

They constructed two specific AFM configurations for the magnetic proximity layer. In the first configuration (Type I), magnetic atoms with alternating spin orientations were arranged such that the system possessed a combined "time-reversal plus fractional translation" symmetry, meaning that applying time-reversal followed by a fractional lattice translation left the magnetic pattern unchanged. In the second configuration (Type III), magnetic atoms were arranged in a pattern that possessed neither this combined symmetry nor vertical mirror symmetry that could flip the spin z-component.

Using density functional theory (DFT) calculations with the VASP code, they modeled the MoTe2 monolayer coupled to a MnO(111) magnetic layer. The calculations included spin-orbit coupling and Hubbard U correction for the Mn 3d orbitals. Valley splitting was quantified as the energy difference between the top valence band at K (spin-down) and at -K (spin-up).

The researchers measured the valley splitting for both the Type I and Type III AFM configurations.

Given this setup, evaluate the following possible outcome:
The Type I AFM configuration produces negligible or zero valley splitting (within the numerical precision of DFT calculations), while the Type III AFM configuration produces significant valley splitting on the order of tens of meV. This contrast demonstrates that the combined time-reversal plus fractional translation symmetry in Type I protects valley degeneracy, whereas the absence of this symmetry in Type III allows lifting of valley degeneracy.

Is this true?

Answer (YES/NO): NO